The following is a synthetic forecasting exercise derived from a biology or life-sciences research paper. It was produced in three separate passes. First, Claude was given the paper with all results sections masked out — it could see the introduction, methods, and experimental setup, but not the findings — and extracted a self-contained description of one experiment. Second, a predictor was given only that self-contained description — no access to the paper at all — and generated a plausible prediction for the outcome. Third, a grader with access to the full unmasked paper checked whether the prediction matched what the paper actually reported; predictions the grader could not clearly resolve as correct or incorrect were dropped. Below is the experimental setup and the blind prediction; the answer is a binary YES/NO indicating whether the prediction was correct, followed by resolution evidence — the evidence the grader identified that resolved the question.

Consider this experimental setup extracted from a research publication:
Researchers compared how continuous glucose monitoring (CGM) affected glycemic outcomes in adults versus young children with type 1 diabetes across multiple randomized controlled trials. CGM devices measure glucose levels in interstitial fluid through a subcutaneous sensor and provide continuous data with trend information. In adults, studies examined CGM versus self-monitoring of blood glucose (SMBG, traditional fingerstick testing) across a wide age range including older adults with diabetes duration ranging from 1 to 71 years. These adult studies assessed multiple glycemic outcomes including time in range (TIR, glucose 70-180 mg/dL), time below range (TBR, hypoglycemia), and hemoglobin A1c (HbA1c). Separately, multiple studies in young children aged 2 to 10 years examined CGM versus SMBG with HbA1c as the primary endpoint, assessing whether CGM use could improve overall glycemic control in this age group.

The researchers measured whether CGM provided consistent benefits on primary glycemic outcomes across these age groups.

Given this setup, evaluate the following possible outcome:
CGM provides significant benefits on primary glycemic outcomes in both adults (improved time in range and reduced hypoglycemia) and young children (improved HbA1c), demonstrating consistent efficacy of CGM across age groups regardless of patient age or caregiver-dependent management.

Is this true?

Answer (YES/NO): NO